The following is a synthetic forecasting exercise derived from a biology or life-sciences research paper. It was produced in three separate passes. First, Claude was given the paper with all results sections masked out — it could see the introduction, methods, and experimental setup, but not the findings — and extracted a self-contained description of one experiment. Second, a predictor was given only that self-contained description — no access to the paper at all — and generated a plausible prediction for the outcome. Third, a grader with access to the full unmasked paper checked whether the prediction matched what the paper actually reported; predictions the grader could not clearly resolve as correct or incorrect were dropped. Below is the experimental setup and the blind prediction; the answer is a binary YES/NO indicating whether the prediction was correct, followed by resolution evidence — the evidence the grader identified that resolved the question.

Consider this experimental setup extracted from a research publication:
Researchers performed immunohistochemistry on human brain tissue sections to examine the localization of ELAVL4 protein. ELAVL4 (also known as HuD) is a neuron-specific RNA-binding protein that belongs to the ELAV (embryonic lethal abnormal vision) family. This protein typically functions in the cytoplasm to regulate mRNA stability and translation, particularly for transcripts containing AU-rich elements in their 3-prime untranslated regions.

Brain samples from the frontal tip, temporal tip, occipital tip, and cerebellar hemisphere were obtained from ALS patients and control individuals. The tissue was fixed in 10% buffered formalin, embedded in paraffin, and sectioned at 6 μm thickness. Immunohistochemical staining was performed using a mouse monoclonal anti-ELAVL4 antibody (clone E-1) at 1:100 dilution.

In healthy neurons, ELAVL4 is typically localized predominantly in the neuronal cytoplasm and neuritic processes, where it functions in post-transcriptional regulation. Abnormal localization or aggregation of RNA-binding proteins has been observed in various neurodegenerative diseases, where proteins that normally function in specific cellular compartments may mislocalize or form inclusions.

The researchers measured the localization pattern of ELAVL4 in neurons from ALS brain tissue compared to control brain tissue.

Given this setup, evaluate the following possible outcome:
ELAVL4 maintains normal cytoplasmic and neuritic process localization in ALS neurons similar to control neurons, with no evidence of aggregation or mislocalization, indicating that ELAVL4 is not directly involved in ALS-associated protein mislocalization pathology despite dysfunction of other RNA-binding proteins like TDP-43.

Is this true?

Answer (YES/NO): NO